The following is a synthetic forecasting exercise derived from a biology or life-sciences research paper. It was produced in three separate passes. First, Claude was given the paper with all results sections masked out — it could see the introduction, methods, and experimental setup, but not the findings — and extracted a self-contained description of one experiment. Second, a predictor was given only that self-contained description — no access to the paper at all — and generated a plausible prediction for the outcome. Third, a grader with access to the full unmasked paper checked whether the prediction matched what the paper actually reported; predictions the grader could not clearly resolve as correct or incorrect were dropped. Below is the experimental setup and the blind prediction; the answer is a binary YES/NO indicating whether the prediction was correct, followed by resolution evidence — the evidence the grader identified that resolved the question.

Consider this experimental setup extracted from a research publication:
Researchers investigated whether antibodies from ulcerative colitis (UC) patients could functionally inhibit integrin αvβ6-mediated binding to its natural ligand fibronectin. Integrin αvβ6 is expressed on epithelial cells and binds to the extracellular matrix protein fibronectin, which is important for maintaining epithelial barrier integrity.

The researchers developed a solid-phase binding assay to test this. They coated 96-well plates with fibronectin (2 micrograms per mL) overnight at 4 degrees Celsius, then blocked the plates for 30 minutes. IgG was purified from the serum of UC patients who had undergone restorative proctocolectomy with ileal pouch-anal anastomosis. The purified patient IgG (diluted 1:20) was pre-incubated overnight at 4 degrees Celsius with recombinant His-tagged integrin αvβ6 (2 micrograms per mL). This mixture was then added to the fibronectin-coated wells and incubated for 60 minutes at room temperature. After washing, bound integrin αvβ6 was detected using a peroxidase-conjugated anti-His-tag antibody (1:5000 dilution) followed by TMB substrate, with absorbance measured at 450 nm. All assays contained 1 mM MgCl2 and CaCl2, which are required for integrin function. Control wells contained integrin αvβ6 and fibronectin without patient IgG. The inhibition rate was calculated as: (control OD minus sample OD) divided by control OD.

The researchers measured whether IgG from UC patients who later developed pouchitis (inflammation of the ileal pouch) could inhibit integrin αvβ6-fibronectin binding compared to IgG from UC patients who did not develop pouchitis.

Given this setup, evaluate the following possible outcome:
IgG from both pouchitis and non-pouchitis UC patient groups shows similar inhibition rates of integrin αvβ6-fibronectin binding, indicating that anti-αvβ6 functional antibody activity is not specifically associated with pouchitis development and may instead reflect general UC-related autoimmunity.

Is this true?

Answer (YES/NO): NO